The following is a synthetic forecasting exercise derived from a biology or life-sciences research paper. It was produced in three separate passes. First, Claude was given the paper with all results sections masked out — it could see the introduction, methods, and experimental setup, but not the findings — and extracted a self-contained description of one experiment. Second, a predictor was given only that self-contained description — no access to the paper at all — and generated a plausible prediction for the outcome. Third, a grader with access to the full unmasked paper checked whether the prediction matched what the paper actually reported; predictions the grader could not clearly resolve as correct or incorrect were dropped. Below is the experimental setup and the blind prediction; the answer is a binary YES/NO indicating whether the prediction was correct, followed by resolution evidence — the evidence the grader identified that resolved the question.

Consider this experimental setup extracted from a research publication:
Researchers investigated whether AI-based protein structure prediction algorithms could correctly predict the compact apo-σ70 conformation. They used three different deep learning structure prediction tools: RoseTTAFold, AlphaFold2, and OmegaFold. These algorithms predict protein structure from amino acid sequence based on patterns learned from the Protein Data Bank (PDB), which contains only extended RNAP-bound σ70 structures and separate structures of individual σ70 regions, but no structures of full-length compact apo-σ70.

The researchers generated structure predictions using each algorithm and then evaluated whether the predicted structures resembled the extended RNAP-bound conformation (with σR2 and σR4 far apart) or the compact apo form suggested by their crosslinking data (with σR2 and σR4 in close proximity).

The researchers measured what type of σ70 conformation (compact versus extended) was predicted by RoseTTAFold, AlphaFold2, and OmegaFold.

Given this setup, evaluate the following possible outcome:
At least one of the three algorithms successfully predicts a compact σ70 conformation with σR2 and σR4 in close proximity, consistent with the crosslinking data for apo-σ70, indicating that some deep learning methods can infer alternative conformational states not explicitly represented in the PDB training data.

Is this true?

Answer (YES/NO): NO